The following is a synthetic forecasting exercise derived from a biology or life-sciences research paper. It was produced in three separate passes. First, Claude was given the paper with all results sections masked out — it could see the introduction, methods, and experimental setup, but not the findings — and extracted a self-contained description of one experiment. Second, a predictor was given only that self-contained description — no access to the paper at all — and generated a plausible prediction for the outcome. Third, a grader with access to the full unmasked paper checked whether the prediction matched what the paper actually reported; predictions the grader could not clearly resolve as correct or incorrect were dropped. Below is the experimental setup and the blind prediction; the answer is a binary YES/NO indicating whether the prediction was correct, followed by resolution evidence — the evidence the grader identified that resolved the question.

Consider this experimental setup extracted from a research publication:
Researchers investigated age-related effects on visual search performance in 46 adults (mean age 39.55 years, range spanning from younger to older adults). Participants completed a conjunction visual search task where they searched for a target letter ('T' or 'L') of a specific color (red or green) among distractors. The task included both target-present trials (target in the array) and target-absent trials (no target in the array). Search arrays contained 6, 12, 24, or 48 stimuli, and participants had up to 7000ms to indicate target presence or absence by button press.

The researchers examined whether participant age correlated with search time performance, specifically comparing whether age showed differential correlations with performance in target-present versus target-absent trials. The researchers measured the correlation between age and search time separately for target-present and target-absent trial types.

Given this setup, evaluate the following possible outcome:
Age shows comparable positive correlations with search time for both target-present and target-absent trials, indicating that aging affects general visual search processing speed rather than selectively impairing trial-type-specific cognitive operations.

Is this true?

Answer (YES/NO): NO